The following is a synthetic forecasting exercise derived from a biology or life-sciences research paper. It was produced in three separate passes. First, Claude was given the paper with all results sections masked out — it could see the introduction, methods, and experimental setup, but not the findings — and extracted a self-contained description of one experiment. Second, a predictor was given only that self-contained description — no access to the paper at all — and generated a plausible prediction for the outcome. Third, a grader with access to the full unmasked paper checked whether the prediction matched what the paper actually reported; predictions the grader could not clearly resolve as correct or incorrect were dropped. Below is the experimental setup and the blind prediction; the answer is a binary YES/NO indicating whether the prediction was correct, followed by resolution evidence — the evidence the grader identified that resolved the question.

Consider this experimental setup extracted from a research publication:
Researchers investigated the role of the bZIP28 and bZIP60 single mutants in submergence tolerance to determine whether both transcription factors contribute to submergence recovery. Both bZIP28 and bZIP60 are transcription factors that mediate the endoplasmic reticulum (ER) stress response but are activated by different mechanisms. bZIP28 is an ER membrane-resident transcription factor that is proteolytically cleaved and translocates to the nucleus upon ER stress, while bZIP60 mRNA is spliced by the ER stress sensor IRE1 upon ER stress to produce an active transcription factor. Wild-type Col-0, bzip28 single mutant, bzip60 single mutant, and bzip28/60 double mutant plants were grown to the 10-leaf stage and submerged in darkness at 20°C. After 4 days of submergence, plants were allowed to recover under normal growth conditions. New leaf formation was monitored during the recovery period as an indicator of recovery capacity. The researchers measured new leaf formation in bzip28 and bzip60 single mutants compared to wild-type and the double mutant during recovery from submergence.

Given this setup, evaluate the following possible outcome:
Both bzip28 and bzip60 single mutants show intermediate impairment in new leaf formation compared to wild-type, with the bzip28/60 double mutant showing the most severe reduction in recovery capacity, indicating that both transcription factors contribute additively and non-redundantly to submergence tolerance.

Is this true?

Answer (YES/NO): NO